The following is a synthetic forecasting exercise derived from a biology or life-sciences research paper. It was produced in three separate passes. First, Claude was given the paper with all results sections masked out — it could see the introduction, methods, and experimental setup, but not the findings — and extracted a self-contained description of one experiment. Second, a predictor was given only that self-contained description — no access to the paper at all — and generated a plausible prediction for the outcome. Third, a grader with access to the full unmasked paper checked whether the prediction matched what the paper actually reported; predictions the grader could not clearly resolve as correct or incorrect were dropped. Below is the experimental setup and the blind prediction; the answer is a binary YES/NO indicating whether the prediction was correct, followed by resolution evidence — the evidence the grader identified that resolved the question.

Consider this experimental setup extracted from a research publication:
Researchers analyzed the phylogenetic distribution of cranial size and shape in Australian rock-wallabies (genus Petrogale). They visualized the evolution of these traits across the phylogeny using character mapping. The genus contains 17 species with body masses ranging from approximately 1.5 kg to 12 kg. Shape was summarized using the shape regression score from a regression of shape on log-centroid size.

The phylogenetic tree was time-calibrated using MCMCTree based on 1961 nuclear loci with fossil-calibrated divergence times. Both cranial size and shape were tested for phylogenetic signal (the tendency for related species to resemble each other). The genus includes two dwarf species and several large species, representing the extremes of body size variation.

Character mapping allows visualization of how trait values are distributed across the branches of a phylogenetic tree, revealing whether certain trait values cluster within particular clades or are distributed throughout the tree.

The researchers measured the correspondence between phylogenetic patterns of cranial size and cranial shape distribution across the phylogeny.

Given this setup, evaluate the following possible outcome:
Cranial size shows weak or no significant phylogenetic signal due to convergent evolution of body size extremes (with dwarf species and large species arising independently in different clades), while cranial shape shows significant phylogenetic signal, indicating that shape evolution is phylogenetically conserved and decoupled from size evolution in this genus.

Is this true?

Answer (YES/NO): NO